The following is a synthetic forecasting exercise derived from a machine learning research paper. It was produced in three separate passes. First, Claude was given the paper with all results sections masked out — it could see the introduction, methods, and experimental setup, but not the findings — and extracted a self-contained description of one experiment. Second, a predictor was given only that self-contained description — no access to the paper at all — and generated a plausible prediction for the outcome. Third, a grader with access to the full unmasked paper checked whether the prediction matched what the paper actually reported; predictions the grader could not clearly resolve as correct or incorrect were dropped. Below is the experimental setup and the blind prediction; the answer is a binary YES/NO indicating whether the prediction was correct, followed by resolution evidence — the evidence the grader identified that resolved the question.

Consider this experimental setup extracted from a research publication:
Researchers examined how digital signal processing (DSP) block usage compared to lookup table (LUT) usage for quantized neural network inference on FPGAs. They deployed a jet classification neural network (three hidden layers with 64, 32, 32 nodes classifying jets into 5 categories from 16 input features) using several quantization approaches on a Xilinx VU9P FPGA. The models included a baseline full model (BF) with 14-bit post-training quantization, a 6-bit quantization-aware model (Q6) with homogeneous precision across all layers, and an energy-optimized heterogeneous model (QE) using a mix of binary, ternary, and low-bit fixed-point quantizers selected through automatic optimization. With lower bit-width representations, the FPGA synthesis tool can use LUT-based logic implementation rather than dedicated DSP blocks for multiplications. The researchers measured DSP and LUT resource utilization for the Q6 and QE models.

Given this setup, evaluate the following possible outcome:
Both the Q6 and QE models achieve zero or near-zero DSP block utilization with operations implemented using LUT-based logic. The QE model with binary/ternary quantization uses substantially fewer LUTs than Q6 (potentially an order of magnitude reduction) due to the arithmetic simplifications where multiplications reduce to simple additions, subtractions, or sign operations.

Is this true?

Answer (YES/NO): NO